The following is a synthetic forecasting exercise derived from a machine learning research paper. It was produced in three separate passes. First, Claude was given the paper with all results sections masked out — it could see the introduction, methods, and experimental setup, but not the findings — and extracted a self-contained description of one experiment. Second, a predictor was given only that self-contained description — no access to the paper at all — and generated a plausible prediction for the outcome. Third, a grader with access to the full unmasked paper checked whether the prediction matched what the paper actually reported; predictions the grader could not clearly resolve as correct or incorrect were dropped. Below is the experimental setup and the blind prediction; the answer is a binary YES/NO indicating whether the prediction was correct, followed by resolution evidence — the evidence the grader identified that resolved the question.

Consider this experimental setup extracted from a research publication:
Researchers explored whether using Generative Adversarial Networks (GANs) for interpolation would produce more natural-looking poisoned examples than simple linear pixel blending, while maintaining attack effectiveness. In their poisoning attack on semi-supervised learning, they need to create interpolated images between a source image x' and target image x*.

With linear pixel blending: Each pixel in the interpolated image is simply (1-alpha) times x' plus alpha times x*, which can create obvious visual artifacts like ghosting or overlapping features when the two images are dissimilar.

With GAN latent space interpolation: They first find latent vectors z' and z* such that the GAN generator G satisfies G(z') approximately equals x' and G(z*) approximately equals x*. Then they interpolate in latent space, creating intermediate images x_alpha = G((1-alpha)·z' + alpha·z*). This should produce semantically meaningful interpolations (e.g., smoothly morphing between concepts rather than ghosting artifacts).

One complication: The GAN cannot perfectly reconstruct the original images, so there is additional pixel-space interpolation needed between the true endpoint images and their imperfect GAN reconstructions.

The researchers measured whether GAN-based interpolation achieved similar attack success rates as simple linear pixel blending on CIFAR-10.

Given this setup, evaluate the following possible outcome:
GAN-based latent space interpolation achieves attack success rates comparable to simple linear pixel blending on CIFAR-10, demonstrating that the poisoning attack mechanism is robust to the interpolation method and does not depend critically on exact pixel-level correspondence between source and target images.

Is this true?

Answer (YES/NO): YES